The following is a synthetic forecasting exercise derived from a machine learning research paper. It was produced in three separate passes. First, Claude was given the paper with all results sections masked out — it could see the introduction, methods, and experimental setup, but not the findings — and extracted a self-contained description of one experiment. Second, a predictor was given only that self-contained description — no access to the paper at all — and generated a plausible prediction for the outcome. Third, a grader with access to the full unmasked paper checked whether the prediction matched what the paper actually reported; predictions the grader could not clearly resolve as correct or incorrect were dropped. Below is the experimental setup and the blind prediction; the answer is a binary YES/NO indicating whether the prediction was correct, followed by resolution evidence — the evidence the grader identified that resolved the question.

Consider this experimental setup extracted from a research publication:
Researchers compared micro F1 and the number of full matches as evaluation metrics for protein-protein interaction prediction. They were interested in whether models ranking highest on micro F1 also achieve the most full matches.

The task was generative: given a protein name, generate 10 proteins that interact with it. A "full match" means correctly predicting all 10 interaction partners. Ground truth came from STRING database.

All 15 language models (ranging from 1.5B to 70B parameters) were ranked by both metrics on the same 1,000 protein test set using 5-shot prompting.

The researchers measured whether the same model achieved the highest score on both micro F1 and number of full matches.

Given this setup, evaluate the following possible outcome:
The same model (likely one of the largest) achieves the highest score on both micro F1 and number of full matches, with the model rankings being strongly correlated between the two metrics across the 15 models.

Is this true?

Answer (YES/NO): YES